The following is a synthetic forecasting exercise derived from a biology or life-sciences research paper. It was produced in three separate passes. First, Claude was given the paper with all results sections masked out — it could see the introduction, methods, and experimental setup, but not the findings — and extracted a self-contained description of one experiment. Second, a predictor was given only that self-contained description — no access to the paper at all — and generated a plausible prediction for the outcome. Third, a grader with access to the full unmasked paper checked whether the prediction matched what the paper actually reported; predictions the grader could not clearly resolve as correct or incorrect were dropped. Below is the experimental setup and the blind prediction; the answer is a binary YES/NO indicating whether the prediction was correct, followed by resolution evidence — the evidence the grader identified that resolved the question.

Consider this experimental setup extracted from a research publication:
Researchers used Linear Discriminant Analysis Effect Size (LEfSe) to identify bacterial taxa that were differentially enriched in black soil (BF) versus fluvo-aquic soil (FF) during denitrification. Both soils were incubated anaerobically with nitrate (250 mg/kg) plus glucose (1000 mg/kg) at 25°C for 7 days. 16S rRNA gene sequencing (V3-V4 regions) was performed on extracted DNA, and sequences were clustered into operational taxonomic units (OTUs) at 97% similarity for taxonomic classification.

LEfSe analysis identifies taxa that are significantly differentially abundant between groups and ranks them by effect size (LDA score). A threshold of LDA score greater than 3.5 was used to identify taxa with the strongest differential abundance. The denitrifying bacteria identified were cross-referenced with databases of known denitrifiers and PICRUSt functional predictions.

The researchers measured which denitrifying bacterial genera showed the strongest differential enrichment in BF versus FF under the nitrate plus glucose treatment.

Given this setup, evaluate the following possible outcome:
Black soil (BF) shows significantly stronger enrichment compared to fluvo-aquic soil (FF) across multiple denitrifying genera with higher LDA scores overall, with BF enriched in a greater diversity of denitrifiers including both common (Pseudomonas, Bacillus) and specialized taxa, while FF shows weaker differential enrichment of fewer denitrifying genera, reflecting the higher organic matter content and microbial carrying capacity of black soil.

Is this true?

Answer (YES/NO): NO